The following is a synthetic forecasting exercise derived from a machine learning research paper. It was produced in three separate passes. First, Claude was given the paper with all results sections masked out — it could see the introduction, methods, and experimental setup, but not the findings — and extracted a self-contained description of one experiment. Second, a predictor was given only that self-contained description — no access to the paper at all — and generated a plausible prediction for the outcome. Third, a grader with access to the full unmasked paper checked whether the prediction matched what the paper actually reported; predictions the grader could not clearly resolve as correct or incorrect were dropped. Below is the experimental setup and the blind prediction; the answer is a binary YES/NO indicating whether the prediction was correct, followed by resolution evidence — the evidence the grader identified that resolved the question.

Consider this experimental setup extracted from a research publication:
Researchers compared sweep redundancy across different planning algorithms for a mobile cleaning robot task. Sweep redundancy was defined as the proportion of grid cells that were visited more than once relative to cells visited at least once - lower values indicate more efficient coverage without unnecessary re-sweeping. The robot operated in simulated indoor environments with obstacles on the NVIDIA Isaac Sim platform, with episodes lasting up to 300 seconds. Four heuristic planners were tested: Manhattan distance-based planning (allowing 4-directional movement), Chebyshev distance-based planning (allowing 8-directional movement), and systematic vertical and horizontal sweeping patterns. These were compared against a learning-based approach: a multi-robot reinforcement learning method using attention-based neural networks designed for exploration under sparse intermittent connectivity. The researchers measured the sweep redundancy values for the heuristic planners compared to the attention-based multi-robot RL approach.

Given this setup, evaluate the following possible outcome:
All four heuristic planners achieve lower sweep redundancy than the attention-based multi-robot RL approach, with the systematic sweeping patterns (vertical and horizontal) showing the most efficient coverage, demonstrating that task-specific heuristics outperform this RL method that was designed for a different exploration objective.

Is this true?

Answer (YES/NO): NO